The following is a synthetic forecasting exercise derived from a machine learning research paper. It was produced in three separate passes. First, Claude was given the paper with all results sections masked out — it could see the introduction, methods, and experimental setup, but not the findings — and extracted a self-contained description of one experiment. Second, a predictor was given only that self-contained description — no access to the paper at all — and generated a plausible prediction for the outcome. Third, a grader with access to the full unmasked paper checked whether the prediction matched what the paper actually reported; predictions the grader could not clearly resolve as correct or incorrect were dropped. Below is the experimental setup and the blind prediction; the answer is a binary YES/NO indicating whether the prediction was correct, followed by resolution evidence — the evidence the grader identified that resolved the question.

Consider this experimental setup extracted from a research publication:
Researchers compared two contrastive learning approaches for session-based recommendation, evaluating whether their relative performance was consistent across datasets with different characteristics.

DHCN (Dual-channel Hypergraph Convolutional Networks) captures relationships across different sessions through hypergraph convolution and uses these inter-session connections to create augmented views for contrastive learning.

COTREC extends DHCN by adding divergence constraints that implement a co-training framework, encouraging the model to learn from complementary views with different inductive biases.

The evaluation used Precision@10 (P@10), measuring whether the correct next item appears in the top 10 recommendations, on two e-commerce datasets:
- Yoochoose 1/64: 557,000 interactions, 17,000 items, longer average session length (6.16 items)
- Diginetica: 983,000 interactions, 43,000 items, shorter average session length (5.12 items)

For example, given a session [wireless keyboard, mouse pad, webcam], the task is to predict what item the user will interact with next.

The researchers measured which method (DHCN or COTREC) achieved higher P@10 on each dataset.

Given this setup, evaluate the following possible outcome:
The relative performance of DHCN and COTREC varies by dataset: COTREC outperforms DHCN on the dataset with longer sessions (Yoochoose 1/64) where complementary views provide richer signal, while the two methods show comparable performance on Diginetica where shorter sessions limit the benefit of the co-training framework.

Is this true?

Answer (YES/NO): NO